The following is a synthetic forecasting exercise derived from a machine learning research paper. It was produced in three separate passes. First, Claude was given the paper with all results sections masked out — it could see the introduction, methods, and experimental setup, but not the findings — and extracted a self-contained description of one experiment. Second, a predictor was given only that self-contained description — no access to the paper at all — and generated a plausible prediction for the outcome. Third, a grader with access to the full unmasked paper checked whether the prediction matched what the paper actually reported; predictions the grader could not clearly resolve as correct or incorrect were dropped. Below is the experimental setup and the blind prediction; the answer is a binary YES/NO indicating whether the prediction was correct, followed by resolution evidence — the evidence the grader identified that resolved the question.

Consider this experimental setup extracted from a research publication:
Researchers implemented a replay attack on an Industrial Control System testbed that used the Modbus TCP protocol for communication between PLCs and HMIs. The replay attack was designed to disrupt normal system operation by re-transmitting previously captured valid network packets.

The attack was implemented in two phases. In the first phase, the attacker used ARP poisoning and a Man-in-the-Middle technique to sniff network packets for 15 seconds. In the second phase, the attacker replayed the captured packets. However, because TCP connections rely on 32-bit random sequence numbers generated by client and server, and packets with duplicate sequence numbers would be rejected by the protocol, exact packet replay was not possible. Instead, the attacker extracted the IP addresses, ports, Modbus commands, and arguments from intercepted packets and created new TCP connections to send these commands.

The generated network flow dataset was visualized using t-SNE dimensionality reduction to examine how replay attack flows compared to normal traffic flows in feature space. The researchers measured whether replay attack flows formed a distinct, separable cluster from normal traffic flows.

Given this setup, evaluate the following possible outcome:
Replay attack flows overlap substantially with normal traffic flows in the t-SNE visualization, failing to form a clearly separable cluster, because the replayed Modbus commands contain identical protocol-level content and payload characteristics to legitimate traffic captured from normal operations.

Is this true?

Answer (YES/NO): YES